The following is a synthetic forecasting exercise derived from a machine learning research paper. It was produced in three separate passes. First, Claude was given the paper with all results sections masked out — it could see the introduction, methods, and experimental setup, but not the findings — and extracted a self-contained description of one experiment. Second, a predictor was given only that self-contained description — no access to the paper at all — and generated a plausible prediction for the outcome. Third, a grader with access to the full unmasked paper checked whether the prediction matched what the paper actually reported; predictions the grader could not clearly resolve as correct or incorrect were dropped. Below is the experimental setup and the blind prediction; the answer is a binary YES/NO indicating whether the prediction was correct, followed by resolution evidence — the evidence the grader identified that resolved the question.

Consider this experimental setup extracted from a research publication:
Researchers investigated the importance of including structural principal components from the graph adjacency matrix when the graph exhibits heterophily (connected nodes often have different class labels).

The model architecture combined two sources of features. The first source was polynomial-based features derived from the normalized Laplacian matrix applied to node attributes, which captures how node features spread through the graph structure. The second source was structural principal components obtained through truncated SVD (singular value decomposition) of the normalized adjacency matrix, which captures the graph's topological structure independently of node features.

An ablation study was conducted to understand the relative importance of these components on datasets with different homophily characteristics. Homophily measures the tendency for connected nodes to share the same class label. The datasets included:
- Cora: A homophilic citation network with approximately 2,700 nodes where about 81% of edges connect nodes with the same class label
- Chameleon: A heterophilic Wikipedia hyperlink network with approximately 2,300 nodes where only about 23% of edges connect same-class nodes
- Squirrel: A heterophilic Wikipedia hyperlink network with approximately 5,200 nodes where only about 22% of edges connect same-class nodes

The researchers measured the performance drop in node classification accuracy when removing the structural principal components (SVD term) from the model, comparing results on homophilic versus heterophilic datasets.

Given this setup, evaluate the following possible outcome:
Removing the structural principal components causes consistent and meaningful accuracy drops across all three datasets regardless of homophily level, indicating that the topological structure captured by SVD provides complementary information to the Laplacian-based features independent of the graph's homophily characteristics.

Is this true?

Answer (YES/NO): NO